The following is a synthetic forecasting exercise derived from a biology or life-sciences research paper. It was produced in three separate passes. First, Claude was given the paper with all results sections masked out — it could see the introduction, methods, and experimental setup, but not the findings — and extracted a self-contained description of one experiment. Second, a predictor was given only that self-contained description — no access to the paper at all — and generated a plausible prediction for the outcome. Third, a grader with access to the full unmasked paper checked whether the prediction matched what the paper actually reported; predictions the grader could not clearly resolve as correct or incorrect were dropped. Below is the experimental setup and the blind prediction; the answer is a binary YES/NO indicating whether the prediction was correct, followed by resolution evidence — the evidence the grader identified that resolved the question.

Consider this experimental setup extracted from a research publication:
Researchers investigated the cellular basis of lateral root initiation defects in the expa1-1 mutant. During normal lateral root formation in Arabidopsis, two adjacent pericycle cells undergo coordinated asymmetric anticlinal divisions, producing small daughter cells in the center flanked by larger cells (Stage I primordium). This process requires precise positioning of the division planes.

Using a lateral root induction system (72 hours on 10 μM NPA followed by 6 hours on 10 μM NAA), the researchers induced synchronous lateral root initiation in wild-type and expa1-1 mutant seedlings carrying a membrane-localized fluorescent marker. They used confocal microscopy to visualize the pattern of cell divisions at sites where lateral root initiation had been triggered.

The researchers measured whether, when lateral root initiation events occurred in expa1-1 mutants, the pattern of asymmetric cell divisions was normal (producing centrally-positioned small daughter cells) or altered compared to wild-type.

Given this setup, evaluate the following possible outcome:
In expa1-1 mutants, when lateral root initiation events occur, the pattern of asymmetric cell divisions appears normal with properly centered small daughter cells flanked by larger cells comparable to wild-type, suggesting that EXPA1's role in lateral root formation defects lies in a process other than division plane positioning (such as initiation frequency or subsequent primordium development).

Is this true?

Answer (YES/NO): NO